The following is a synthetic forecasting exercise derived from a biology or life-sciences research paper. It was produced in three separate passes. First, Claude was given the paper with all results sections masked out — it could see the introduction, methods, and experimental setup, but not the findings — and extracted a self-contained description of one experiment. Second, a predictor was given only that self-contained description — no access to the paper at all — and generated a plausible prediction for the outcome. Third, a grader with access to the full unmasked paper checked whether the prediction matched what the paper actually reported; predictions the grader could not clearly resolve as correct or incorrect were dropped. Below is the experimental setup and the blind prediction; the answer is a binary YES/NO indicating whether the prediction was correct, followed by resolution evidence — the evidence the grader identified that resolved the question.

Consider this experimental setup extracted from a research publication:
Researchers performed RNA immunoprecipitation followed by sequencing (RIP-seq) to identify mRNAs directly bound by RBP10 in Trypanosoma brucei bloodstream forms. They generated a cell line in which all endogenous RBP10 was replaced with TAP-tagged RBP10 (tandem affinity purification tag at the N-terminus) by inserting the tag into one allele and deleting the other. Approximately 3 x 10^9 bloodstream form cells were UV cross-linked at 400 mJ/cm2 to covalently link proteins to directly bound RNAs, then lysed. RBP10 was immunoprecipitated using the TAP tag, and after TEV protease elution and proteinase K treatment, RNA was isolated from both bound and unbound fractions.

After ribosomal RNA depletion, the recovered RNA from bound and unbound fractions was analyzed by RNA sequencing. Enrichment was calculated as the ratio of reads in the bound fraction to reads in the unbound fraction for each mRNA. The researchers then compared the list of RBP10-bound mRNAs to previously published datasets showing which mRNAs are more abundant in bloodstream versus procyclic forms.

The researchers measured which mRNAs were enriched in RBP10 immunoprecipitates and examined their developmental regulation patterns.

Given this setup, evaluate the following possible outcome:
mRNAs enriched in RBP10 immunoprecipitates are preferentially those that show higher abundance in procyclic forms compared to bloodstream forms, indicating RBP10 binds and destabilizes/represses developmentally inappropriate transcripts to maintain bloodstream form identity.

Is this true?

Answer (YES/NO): YES